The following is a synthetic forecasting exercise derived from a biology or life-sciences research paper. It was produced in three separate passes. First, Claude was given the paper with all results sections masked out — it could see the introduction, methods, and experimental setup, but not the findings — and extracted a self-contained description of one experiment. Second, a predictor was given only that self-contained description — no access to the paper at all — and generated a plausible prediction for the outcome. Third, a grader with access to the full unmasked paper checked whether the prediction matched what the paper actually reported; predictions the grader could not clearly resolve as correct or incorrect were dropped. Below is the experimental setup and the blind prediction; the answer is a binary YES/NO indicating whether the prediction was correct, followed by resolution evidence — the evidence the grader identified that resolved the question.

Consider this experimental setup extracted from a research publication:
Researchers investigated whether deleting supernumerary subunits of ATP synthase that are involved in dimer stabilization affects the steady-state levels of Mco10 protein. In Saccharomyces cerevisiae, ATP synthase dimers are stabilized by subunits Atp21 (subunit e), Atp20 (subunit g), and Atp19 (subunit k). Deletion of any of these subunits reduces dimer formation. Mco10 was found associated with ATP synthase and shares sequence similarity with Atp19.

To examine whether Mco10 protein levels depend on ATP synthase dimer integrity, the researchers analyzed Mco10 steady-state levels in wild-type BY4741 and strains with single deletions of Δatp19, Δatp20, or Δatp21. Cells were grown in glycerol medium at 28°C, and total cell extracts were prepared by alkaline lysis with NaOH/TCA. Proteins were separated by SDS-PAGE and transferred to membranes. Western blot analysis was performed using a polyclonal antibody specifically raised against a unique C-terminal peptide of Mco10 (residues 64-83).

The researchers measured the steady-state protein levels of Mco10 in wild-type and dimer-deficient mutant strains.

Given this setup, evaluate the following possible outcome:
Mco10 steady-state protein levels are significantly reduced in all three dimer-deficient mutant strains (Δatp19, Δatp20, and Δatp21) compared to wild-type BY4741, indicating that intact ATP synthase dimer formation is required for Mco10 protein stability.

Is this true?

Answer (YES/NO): NO